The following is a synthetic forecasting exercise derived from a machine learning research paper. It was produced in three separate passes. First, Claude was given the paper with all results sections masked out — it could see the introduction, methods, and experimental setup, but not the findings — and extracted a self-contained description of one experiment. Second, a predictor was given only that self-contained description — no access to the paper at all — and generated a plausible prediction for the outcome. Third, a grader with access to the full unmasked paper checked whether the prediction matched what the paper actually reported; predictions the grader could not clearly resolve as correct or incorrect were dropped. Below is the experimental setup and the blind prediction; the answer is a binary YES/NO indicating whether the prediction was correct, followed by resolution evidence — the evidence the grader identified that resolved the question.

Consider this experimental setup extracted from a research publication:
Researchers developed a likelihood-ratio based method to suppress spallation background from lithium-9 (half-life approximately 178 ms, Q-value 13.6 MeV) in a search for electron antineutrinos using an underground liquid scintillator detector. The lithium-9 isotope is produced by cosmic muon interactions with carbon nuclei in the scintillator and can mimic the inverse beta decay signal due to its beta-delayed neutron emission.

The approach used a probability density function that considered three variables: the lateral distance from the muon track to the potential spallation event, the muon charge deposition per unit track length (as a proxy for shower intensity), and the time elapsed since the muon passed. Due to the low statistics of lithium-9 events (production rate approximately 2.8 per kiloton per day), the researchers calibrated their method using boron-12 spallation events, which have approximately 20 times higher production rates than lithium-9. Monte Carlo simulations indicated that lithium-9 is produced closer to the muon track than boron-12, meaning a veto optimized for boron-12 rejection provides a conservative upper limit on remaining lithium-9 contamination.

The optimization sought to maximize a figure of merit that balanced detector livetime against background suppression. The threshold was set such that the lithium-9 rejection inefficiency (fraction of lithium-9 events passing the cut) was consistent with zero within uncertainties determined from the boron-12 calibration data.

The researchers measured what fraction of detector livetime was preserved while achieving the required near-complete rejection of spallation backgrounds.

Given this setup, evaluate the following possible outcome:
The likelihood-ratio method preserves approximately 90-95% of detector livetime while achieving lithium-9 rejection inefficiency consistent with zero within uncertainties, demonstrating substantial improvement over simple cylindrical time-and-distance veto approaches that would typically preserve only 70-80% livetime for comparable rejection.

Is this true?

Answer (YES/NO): NO